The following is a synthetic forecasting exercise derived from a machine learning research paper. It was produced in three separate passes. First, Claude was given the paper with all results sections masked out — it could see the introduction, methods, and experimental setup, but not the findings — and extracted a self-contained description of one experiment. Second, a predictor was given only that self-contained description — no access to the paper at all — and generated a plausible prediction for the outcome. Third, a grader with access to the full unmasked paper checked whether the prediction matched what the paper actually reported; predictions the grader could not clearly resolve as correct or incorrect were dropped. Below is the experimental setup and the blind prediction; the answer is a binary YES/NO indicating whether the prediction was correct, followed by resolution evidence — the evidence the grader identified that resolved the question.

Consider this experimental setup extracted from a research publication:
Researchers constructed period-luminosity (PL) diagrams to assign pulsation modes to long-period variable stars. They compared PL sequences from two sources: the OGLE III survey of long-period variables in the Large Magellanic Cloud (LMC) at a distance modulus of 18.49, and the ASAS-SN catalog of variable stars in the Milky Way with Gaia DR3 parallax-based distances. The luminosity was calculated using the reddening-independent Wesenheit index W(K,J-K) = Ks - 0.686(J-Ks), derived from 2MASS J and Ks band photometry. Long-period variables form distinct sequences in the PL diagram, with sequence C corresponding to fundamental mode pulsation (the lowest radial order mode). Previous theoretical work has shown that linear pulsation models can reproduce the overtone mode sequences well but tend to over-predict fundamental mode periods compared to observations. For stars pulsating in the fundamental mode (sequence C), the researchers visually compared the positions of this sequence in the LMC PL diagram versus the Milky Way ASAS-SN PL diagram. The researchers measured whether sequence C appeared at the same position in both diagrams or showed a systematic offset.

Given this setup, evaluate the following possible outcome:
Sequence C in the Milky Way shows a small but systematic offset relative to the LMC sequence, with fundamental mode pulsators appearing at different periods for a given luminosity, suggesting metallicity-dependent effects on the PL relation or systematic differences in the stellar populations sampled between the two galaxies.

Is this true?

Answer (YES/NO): YES